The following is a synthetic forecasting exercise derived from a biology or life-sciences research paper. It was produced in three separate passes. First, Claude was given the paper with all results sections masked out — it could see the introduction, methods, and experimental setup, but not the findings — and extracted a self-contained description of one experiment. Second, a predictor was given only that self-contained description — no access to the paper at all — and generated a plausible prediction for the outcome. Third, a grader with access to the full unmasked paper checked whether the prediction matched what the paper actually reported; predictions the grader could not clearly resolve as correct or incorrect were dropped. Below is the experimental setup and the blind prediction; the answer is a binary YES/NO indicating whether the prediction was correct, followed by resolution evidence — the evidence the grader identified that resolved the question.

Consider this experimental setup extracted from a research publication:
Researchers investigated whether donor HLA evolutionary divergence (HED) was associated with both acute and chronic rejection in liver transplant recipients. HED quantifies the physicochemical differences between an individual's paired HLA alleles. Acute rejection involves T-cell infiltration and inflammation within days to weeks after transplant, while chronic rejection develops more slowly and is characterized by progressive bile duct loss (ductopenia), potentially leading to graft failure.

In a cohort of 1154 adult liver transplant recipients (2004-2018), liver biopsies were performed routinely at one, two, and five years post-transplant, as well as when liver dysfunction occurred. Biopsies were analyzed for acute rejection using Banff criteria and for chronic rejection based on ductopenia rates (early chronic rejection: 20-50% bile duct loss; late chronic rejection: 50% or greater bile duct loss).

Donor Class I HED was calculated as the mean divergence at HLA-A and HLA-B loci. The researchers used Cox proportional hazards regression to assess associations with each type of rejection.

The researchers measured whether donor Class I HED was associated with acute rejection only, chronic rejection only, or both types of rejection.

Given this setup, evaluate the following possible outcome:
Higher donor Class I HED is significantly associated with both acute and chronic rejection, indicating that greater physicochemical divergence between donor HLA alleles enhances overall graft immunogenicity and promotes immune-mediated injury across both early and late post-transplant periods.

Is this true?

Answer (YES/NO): YES